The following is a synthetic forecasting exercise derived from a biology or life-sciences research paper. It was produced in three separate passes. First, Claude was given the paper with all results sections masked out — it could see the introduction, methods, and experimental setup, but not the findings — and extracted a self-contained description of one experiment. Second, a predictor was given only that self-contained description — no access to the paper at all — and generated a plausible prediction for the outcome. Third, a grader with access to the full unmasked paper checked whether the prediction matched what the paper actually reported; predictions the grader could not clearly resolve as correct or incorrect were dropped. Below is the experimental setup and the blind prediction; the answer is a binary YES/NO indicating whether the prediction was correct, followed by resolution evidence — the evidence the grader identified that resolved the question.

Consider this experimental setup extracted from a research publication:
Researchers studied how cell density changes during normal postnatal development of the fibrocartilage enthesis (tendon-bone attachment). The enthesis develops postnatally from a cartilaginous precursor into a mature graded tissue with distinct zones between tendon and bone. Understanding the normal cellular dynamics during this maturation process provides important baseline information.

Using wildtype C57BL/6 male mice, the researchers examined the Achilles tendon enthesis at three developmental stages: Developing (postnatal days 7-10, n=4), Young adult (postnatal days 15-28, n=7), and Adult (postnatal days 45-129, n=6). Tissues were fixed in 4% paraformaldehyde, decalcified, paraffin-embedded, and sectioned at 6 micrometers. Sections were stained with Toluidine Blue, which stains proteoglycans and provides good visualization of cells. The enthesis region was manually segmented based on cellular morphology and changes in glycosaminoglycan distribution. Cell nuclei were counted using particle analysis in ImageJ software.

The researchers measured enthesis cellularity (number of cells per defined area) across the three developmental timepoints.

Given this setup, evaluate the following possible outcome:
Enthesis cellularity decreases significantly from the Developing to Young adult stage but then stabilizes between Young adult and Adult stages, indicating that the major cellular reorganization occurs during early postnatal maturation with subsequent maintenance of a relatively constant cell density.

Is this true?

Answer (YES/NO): NO